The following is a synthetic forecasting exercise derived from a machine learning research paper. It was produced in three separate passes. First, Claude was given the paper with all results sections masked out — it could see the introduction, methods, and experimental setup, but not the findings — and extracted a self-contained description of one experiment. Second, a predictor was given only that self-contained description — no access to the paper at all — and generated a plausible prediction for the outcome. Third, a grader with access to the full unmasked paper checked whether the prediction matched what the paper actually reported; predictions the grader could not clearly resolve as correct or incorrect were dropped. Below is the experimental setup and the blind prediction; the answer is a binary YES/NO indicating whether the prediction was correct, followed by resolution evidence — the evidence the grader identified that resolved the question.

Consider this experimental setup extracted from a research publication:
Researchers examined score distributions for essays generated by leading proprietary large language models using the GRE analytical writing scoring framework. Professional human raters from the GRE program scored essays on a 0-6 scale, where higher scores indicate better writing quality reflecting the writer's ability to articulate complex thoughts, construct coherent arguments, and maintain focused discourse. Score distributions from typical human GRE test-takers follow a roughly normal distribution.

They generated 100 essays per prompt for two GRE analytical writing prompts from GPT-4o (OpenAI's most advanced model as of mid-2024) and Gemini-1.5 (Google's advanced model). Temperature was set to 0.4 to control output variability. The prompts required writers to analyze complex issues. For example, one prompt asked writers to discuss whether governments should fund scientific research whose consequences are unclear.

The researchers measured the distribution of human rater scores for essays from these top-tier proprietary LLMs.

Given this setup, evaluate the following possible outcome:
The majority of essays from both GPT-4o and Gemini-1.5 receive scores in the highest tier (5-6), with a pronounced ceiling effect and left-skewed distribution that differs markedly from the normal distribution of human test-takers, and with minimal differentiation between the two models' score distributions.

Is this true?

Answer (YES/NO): NO